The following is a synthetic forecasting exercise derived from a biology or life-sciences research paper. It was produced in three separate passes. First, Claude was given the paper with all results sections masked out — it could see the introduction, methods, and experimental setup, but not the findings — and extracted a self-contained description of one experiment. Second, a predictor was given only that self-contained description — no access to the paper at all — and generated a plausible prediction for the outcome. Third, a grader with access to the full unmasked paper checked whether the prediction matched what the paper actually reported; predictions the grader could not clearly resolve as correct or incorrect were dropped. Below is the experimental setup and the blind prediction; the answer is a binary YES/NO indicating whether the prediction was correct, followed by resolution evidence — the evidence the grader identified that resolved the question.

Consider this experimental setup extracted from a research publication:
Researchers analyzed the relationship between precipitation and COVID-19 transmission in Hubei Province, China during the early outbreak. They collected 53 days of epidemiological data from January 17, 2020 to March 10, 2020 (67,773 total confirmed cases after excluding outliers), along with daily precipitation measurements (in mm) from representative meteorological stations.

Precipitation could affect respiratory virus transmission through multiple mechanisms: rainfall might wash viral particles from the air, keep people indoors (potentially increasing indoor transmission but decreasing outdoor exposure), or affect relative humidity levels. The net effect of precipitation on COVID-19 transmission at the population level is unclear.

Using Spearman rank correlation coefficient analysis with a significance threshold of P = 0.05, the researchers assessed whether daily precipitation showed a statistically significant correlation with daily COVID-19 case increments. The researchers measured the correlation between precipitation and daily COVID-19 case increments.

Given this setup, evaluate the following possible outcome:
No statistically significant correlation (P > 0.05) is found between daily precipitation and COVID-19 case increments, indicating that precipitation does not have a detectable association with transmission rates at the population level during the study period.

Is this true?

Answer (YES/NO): YES